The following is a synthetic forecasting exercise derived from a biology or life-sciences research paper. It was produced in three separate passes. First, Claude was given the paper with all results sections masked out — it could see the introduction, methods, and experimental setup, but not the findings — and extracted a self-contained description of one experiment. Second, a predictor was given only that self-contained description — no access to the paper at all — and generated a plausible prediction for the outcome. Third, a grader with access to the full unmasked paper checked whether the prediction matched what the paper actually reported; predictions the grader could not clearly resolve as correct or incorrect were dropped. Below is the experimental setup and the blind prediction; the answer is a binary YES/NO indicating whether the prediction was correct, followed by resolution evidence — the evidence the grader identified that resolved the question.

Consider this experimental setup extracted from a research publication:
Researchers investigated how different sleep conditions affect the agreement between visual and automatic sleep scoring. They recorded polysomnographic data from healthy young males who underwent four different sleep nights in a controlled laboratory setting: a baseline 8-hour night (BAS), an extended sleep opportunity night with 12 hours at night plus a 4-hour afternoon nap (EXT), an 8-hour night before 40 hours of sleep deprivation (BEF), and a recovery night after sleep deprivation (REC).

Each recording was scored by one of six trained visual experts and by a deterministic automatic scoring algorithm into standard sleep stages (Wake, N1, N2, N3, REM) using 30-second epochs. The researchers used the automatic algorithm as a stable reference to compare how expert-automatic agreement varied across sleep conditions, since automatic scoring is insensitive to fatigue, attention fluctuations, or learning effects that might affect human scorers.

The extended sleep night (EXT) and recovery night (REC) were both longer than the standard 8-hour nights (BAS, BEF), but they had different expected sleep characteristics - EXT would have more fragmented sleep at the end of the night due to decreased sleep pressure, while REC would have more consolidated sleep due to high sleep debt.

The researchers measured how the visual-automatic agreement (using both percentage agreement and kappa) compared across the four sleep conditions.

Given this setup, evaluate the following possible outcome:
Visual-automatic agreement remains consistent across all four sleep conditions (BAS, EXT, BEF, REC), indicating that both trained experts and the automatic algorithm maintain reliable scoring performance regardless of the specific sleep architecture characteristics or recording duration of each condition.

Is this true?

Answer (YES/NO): NO